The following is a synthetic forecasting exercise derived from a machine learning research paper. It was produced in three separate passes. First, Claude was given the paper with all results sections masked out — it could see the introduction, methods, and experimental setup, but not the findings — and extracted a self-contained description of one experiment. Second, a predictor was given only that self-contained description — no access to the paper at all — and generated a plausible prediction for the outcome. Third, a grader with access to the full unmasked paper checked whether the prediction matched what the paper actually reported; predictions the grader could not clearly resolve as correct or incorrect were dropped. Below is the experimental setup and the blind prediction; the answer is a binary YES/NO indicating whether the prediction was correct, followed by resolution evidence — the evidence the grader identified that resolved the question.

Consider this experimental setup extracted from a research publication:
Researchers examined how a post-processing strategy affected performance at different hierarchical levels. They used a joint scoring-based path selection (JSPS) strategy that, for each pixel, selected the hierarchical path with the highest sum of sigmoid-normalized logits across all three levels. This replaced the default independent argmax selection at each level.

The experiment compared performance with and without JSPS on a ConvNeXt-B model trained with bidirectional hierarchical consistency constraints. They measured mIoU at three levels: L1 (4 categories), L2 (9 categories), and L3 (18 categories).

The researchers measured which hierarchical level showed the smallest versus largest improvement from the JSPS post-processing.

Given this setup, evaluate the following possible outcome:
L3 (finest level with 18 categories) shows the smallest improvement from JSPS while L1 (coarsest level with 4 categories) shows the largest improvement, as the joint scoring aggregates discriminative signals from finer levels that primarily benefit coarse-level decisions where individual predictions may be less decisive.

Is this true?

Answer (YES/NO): NO